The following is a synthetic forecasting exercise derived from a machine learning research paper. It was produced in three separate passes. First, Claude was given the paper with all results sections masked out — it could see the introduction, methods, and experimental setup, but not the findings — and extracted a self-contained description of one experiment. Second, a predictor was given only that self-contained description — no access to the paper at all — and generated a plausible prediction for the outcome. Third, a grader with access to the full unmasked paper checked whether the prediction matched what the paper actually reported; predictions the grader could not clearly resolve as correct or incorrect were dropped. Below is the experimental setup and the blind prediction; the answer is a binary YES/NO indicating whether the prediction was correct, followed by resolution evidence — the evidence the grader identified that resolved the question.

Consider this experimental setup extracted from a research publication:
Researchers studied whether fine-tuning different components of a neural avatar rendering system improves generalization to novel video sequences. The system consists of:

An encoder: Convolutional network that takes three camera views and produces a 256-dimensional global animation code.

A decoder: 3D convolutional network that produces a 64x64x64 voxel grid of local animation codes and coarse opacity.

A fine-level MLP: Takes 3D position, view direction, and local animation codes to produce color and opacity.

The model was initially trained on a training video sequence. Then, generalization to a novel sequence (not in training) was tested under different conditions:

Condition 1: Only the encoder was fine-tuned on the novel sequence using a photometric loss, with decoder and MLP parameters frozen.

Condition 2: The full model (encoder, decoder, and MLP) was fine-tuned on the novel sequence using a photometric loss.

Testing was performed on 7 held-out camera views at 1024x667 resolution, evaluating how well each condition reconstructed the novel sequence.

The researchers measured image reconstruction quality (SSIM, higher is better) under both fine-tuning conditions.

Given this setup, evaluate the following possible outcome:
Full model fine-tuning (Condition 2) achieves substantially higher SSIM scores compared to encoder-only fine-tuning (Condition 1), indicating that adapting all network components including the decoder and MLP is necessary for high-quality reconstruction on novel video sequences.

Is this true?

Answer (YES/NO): NO